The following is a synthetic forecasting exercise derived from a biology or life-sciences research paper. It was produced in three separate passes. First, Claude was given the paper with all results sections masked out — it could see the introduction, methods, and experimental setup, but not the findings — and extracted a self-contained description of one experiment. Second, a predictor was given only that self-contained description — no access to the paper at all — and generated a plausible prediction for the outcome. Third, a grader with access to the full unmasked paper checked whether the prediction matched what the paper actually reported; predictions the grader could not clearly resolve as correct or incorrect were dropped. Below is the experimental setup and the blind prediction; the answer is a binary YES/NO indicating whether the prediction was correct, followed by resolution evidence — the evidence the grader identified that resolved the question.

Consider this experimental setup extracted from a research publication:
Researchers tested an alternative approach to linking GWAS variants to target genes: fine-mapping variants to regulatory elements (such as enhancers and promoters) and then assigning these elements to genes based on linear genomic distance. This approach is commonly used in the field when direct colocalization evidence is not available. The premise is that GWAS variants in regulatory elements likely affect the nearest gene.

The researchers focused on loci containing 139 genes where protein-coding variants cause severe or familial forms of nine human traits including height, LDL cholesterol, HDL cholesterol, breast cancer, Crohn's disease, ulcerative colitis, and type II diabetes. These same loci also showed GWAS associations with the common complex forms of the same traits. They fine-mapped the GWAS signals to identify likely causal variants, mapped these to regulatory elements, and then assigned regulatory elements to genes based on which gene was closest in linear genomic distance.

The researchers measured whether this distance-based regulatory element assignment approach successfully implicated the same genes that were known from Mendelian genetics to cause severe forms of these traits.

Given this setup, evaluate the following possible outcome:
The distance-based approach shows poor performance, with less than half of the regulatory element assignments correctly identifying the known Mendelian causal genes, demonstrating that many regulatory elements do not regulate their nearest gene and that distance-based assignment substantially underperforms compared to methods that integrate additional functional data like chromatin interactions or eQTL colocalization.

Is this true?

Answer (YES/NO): NO